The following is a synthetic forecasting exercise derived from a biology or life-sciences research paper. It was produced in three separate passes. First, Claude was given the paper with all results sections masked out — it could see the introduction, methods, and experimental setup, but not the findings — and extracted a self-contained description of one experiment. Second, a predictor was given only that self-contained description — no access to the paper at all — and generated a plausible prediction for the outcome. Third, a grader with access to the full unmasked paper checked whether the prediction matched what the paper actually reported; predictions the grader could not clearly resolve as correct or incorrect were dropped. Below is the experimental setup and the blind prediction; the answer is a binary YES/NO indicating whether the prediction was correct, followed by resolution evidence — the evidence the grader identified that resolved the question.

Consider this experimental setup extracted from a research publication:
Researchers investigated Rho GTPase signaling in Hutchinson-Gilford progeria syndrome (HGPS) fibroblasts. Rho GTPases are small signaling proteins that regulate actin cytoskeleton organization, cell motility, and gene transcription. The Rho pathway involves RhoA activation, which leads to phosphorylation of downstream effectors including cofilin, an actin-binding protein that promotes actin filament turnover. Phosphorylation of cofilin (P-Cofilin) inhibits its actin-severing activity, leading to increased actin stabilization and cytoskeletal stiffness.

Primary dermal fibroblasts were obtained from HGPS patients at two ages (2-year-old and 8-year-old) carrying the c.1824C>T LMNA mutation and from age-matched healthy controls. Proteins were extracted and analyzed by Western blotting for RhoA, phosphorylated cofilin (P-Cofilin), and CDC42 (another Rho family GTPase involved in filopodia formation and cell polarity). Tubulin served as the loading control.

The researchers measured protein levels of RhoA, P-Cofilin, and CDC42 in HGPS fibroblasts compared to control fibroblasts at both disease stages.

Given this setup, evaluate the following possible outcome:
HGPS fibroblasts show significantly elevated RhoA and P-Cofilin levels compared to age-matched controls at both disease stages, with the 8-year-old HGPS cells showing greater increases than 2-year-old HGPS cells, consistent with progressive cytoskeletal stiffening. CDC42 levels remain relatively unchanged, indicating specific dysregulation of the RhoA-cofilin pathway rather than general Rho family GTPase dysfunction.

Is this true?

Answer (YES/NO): NO